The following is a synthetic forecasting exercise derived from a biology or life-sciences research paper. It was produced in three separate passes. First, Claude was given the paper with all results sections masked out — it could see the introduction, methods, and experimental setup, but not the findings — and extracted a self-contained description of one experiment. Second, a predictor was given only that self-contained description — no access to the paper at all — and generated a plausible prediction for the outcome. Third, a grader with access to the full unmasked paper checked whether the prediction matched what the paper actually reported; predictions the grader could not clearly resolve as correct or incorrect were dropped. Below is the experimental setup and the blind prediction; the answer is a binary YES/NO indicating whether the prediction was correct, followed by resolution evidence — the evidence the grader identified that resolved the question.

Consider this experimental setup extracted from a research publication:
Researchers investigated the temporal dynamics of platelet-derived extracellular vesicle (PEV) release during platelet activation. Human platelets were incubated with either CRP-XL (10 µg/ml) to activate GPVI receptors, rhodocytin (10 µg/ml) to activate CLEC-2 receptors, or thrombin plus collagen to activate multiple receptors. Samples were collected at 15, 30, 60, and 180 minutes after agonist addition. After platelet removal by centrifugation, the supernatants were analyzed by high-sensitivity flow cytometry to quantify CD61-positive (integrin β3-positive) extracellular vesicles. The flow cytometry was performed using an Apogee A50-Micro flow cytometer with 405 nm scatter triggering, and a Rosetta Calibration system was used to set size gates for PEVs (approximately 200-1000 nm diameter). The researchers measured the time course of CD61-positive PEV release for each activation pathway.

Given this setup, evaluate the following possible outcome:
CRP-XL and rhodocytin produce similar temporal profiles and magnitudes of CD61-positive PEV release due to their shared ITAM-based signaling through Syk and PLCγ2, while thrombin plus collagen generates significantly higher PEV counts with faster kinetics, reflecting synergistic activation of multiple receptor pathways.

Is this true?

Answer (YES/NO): NO